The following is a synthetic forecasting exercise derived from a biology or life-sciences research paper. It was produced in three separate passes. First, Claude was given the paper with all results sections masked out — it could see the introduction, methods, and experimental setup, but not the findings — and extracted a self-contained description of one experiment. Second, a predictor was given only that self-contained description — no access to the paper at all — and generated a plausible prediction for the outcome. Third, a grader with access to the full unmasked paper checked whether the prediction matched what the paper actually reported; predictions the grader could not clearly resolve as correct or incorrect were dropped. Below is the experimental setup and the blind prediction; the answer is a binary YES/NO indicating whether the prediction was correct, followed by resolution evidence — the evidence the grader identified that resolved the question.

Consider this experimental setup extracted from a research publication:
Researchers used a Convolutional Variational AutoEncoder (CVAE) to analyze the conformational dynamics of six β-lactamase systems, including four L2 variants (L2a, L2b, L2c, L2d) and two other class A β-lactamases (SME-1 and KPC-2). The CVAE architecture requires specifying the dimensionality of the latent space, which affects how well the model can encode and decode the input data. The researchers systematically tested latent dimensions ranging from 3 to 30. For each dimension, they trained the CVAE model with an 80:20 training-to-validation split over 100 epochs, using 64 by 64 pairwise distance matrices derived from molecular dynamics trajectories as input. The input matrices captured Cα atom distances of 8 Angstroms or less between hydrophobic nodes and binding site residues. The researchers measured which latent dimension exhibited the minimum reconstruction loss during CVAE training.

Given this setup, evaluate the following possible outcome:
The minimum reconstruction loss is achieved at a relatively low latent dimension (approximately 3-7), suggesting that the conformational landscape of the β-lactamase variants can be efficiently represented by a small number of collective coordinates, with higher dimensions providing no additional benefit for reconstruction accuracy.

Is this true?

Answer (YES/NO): NO